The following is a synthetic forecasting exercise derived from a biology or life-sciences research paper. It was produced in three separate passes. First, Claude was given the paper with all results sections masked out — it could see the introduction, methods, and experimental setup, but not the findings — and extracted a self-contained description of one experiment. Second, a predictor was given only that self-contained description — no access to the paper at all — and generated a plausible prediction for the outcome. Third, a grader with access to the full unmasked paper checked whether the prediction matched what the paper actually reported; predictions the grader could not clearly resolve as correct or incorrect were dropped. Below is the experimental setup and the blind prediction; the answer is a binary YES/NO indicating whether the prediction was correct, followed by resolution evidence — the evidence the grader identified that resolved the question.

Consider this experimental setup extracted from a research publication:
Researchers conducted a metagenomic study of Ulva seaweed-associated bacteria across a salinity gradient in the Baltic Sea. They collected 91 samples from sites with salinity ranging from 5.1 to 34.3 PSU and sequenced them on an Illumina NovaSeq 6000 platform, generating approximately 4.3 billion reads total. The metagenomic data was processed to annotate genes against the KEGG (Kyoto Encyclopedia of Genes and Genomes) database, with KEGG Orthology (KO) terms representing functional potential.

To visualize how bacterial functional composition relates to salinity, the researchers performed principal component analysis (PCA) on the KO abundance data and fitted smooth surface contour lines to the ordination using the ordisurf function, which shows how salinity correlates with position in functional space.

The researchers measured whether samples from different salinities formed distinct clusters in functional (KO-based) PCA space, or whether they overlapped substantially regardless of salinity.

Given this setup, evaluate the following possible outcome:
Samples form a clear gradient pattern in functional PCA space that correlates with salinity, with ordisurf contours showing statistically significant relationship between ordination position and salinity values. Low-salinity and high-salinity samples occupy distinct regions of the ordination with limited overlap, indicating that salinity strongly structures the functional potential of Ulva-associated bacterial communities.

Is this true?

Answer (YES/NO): NO